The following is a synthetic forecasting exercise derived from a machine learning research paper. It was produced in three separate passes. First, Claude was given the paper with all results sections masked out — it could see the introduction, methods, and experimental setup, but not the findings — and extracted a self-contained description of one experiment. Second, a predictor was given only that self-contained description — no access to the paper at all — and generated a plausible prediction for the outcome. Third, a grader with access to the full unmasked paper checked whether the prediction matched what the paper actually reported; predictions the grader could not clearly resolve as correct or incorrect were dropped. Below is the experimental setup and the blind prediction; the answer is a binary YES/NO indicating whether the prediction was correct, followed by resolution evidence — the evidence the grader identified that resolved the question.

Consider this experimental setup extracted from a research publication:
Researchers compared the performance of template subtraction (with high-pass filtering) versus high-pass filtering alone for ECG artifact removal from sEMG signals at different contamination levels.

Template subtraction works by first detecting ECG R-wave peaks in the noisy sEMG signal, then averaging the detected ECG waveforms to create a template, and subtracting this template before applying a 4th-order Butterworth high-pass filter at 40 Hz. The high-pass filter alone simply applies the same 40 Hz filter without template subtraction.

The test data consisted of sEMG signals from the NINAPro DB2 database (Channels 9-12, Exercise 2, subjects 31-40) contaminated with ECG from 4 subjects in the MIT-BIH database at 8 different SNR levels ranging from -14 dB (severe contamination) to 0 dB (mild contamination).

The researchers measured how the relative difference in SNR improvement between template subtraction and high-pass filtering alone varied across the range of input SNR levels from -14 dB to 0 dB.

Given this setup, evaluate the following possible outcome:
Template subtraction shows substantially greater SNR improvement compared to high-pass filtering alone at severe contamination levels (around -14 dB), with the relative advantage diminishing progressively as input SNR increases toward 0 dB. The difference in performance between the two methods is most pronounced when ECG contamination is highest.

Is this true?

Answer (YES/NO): YES